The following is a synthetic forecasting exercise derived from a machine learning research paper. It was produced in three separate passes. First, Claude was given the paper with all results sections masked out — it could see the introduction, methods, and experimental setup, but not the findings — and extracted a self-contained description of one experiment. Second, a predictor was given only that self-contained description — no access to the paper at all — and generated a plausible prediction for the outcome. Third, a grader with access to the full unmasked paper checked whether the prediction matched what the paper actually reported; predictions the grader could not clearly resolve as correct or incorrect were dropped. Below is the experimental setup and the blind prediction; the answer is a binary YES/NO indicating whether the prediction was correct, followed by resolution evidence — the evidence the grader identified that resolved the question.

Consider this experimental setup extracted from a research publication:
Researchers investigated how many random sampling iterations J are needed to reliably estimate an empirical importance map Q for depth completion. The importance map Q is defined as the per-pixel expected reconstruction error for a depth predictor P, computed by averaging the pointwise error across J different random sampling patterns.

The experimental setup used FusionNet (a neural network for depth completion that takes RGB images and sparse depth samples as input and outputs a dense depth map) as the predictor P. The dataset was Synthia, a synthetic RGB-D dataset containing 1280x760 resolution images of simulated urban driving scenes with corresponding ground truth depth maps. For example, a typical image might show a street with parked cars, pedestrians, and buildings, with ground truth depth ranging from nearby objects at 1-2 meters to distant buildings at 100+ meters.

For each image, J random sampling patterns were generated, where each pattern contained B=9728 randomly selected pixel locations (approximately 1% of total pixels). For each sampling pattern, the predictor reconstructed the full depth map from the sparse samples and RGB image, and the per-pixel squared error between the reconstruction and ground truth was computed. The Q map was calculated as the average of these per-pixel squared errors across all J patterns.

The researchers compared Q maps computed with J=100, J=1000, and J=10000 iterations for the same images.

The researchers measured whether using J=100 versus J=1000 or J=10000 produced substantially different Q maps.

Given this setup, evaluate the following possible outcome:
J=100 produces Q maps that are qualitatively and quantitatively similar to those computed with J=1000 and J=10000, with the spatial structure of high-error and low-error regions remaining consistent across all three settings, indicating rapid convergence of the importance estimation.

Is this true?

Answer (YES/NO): YES